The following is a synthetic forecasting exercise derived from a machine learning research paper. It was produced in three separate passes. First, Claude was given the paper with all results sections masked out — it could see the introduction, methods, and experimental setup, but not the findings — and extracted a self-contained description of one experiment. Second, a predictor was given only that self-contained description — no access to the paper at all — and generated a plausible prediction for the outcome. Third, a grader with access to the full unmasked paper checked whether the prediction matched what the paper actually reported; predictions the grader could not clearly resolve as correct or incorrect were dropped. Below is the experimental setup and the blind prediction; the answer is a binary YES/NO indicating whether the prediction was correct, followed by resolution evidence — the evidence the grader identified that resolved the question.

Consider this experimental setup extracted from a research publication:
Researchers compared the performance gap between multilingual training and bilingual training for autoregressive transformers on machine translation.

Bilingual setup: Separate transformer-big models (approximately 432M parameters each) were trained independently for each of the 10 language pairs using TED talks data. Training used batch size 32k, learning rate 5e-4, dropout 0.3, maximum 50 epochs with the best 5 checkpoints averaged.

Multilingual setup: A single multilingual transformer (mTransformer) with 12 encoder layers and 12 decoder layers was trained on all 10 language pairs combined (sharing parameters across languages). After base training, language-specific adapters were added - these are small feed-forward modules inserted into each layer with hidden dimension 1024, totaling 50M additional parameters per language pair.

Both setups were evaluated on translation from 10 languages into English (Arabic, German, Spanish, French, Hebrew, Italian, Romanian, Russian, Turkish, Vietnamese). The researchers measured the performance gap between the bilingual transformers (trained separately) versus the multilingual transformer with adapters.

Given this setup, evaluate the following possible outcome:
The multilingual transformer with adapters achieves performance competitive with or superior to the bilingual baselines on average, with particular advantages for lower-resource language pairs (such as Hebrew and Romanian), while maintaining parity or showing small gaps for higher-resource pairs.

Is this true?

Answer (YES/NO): NO